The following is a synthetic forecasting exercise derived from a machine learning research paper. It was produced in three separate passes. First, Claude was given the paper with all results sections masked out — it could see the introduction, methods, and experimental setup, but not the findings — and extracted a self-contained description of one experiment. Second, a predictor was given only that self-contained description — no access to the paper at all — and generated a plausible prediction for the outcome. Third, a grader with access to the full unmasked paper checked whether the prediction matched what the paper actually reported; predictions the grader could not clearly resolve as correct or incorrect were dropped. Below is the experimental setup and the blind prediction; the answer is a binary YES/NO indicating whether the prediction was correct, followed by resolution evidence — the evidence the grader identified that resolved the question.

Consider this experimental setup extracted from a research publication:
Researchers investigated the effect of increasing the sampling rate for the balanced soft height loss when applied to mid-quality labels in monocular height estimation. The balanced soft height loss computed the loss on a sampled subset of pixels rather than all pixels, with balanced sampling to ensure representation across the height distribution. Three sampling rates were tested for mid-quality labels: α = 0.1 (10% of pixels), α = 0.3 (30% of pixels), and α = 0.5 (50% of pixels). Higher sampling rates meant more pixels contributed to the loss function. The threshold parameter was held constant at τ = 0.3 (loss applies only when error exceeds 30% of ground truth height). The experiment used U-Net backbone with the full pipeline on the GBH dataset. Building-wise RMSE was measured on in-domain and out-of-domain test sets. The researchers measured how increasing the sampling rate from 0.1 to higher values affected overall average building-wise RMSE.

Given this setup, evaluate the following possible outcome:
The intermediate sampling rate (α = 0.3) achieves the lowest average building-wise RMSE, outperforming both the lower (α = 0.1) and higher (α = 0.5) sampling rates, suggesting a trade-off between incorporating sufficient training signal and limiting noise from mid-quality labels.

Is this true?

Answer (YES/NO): NO